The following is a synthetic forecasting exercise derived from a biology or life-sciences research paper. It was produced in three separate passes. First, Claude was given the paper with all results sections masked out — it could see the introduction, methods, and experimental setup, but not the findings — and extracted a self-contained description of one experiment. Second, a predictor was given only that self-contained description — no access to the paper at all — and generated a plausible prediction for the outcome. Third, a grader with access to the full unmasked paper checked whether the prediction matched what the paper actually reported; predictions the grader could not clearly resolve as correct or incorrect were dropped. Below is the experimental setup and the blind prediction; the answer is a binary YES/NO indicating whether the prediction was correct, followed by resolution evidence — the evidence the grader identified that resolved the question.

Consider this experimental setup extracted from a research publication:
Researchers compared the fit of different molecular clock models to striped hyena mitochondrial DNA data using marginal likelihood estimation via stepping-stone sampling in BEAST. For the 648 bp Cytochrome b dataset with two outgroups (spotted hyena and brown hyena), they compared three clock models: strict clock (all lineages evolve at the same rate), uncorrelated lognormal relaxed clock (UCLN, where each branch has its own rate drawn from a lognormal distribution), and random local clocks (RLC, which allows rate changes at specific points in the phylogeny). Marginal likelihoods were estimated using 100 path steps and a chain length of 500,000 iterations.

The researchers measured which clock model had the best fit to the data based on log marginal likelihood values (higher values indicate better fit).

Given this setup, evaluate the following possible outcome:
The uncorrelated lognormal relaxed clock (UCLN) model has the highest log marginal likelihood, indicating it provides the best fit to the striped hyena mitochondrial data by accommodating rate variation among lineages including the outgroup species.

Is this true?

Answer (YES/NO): NO